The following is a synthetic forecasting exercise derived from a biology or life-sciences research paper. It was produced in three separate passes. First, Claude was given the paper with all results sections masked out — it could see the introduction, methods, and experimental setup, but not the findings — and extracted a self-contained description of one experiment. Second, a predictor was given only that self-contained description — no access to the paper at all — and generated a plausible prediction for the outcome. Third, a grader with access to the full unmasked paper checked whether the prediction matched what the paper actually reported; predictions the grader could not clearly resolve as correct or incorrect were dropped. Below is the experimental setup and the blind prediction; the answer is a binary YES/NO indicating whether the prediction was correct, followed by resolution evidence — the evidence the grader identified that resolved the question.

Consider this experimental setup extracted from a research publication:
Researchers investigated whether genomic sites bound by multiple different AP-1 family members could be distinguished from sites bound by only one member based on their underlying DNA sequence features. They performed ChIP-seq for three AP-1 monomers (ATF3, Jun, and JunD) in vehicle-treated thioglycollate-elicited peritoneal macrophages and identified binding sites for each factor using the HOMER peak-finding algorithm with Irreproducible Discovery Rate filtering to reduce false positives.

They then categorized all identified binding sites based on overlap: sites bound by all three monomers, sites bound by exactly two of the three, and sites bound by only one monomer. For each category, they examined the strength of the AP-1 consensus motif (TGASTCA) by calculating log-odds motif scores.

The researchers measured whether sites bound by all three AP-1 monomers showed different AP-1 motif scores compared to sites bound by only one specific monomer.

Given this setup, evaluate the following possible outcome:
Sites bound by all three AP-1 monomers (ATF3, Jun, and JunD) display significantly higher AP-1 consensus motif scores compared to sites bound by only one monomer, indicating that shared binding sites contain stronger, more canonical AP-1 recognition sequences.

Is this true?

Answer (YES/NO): NO